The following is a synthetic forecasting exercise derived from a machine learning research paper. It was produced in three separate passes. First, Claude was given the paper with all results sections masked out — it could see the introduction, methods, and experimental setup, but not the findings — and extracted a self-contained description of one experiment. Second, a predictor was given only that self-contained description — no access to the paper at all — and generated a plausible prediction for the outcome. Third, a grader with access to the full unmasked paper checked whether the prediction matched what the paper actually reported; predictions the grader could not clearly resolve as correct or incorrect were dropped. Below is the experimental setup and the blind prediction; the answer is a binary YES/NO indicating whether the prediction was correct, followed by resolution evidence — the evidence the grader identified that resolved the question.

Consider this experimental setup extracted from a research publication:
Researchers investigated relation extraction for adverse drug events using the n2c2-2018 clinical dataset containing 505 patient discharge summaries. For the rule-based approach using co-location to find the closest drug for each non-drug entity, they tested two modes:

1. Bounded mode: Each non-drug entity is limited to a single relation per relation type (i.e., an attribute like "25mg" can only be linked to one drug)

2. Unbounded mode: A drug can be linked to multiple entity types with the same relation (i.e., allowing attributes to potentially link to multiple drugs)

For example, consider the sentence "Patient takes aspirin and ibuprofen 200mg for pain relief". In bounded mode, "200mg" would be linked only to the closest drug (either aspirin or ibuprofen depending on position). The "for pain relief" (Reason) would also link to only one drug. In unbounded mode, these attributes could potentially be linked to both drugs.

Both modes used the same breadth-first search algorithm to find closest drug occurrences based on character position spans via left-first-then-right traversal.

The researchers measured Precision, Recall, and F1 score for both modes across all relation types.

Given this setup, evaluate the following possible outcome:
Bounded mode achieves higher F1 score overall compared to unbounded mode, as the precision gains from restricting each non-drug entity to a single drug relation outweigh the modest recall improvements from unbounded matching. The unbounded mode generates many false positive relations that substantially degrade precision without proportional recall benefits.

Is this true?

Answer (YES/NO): NO